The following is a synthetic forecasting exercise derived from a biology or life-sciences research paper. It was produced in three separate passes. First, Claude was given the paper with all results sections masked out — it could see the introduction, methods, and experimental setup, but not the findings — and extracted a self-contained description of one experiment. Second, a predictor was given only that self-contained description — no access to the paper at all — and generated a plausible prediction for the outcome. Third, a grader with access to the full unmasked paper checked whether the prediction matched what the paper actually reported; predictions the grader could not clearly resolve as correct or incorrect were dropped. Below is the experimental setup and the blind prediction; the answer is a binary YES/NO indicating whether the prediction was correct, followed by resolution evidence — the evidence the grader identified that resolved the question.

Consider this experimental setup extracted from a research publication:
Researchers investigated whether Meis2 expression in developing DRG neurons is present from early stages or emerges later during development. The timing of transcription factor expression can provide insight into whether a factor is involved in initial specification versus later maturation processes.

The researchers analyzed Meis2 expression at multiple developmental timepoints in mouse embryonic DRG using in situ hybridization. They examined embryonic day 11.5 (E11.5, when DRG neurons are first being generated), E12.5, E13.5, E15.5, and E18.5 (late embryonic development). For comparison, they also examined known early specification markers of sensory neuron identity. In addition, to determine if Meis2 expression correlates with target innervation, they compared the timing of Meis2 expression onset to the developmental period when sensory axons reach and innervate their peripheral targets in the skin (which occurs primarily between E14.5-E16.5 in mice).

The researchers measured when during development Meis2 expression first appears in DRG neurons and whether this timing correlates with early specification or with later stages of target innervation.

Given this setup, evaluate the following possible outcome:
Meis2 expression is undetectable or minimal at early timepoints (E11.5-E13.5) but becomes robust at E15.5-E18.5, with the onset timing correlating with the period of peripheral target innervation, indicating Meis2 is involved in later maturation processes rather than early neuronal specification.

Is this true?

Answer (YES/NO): NO